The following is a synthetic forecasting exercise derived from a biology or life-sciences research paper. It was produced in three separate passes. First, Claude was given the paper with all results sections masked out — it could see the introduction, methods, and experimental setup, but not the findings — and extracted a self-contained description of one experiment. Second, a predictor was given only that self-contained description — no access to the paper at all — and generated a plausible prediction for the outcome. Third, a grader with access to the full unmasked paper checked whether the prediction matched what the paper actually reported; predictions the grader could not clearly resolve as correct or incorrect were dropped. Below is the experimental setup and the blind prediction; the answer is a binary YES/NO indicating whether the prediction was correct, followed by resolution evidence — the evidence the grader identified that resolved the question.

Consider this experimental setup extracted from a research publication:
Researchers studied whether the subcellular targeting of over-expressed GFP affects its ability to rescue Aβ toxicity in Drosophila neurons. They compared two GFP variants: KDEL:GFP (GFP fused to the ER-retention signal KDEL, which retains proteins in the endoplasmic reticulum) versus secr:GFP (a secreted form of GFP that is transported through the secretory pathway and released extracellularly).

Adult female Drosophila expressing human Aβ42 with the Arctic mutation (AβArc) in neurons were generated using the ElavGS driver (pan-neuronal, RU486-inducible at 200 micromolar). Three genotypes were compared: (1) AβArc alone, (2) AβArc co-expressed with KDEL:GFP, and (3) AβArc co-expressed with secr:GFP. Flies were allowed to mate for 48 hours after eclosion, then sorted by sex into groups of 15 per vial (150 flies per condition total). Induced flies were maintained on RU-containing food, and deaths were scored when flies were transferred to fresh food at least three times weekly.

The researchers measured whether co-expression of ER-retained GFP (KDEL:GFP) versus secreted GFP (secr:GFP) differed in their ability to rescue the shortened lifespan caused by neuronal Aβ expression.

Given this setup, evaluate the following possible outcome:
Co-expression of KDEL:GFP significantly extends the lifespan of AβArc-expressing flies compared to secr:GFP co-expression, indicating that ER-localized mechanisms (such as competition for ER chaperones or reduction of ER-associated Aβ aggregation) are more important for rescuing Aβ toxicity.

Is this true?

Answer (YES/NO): YES